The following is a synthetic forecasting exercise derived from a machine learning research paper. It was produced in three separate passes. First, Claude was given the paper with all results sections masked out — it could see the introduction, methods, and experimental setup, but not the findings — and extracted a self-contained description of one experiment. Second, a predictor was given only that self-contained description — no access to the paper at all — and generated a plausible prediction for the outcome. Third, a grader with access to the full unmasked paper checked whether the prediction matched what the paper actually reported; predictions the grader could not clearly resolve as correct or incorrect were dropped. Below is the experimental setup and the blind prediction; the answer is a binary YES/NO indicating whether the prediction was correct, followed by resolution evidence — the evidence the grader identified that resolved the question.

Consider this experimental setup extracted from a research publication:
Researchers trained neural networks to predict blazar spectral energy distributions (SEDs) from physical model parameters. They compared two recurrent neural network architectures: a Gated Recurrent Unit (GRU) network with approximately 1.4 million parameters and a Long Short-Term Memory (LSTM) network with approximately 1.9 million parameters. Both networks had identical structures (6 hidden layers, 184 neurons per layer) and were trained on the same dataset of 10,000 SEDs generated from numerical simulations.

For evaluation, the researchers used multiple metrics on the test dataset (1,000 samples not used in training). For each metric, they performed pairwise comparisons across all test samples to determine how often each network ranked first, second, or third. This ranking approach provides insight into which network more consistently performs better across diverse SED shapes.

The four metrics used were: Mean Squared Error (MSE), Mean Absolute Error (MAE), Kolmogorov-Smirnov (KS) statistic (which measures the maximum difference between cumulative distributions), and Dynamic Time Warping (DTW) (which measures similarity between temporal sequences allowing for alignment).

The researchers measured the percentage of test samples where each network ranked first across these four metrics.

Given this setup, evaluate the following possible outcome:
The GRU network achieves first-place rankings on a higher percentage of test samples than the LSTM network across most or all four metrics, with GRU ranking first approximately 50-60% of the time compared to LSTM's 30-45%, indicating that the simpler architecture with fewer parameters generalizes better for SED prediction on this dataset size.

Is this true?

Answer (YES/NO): NO